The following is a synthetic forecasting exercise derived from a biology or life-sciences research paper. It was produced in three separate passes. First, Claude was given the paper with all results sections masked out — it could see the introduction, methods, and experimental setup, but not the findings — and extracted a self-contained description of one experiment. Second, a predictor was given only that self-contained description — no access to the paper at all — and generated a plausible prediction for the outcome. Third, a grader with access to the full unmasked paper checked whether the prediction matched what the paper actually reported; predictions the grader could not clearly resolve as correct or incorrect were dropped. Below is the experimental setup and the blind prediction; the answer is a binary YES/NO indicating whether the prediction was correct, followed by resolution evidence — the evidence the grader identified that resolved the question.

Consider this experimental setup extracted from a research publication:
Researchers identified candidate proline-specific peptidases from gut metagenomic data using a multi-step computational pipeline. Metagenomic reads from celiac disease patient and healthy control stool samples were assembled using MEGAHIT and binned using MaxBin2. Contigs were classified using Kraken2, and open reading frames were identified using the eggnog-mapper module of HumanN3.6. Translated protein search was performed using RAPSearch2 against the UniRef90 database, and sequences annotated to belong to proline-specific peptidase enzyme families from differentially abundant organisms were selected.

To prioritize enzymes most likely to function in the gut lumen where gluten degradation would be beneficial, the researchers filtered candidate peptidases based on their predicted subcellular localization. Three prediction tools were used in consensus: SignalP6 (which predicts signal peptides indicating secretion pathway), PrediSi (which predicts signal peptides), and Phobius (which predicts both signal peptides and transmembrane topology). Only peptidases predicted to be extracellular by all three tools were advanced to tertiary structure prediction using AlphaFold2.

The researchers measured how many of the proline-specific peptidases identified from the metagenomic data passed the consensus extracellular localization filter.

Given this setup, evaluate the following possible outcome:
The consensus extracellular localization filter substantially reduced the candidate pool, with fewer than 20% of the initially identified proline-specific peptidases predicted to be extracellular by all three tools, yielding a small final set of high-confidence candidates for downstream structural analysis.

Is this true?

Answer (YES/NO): YES